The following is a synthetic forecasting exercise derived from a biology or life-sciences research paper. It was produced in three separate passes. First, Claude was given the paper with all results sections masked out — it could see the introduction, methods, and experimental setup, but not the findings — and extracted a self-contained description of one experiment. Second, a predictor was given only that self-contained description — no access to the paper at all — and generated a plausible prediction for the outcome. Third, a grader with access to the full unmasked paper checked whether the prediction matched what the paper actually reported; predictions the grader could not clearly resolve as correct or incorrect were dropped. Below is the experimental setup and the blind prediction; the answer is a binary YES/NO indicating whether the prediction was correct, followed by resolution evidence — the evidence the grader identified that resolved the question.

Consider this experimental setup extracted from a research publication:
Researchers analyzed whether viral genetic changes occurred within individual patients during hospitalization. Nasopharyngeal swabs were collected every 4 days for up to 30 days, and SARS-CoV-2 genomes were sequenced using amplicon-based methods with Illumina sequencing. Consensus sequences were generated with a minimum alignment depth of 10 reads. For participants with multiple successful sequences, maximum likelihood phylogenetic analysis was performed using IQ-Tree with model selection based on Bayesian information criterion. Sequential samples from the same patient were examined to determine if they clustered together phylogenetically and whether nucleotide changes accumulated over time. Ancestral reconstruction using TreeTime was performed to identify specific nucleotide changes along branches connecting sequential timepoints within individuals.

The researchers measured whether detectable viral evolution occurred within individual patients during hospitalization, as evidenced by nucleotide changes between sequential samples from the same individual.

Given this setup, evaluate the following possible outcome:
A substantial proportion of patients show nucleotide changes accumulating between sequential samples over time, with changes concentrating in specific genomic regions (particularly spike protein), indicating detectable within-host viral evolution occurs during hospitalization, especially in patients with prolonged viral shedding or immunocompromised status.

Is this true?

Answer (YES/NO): NO